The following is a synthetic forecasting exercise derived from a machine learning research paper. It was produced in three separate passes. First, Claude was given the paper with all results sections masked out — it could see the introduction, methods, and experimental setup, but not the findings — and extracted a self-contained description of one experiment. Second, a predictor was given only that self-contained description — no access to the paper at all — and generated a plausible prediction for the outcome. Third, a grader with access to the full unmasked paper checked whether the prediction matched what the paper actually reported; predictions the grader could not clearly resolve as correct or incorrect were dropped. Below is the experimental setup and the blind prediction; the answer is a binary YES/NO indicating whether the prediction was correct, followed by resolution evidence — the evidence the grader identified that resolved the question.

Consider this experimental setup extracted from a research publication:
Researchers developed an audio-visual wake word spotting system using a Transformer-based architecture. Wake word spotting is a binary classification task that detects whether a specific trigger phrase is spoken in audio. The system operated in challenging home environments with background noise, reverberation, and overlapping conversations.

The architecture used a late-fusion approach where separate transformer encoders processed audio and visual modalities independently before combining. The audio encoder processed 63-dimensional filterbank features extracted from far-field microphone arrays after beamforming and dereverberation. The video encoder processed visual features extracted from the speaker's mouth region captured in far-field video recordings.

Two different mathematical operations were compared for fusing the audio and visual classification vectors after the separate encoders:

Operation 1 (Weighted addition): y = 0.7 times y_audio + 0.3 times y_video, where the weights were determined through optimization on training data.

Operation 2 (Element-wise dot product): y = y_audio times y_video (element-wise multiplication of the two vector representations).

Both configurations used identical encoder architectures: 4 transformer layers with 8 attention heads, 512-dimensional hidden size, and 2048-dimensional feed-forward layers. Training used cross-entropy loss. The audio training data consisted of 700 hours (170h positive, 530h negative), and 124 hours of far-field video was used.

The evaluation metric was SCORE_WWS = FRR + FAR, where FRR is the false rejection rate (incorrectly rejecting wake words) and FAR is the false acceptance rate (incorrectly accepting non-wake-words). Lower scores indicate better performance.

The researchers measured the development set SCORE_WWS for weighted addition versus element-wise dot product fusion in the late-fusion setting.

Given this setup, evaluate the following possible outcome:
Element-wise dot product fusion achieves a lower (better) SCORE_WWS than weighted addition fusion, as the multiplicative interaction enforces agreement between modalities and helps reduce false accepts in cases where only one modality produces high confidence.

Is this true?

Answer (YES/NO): NO